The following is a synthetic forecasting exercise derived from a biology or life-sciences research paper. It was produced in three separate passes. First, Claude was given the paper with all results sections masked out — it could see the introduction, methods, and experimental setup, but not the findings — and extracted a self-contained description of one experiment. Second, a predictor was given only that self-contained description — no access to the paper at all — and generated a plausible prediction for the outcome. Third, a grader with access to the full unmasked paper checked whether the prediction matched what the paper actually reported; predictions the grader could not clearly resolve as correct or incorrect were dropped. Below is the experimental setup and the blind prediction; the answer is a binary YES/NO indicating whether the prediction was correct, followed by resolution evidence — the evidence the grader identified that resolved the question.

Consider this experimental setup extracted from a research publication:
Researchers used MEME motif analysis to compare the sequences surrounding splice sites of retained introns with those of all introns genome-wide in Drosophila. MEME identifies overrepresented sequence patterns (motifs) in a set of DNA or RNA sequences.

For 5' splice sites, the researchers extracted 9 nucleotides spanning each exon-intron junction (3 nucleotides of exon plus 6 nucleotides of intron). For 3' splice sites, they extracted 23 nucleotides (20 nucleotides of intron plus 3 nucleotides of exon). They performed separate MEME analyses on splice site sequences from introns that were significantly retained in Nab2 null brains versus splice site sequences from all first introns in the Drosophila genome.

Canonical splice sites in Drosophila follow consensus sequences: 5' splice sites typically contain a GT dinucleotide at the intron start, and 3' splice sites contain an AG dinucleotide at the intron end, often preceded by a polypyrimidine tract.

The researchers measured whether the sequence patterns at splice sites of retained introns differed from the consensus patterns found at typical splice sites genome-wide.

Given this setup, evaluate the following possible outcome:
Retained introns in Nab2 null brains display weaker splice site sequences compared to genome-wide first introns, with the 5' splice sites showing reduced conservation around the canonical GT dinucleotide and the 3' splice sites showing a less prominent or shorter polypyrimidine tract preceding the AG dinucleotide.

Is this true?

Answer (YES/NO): YES